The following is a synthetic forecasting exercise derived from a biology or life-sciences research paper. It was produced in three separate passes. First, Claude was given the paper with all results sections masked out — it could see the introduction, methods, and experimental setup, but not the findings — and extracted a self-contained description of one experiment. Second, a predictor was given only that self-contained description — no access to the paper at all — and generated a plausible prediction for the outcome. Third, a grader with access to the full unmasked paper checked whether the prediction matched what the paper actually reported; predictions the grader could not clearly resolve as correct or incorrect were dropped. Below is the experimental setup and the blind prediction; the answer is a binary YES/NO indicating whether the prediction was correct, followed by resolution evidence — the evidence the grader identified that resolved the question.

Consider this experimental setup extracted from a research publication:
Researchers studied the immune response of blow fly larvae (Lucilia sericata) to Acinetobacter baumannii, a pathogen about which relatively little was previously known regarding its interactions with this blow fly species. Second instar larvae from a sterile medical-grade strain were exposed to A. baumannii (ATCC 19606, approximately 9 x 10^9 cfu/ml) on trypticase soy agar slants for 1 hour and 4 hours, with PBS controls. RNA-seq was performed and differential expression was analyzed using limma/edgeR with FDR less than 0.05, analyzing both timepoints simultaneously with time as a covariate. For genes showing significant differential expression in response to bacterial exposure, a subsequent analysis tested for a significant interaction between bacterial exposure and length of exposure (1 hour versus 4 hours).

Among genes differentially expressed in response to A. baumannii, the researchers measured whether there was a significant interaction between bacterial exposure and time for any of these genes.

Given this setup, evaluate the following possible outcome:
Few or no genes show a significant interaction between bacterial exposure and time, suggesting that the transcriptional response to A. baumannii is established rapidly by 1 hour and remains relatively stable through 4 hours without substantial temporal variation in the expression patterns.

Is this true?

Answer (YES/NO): YES